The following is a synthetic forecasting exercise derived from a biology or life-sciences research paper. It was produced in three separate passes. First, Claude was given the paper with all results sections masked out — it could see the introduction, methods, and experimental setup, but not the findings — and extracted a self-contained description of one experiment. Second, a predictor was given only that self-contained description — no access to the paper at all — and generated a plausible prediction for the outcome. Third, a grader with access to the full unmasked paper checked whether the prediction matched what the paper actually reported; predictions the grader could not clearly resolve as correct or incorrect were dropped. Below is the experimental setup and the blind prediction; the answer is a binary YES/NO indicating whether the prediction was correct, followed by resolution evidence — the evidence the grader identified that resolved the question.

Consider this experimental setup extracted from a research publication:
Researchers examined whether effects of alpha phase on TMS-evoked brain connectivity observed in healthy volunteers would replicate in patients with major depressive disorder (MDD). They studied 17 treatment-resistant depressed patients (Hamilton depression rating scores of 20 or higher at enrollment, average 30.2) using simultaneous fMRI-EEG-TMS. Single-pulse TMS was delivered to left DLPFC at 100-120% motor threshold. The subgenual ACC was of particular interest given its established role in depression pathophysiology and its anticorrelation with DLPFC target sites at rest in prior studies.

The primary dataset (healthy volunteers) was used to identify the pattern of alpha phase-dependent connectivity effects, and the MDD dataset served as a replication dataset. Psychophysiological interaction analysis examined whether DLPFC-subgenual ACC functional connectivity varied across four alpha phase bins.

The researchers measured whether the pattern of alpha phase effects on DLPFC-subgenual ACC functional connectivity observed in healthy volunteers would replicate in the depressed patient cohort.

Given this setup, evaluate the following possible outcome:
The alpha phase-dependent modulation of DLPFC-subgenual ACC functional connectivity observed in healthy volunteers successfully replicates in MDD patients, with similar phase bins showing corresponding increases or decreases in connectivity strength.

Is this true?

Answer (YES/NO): YES